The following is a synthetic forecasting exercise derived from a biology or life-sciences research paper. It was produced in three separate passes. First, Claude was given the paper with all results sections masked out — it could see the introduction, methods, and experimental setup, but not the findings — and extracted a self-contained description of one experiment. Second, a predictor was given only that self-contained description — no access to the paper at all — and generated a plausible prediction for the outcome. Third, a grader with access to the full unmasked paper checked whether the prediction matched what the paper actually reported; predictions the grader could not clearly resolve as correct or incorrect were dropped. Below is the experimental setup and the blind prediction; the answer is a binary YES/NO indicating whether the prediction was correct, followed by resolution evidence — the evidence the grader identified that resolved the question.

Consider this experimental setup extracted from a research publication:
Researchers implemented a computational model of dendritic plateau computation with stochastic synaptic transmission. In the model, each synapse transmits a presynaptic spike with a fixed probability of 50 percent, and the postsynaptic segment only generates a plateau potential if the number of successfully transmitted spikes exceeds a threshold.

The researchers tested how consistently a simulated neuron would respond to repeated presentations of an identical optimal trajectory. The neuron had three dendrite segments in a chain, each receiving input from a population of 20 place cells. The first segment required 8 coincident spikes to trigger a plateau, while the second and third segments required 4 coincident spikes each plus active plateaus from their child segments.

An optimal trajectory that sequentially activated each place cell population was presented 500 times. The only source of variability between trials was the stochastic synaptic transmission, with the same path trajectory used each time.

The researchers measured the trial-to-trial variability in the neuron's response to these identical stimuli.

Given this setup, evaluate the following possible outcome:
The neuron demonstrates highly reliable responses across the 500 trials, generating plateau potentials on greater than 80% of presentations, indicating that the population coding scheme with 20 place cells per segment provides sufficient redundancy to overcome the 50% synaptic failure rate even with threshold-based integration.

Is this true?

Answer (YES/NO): YES